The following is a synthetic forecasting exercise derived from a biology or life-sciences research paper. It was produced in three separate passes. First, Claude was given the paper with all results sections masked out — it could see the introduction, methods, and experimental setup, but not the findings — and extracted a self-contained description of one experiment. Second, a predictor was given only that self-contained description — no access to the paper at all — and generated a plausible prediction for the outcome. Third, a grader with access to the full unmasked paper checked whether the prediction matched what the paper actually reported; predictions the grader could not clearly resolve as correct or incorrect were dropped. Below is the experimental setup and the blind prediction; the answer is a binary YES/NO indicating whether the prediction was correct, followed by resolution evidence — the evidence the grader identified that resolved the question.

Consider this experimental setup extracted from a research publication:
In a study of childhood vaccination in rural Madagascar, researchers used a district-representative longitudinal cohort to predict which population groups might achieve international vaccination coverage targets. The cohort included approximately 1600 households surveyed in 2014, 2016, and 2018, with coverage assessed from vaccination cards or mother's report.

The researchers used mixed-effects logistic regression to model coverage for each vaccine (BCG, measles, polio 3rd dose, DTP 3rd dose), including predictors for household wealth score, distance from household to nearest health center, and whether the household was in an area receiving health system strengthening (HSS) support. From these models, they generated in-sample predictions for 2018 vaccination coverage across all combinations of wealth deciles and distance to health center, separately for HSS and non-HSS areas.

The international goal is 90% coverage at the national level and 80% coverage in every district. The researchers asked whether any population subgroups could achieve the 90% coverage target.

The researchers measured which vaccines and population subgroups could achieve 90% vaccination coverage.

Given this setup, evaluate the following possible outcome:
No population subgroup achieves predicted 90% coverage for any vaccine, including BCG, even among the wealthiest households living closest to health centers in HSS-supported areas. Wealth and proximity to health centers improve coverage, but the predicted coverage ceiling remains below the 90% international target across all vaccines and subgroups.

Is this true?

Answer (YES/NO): NO